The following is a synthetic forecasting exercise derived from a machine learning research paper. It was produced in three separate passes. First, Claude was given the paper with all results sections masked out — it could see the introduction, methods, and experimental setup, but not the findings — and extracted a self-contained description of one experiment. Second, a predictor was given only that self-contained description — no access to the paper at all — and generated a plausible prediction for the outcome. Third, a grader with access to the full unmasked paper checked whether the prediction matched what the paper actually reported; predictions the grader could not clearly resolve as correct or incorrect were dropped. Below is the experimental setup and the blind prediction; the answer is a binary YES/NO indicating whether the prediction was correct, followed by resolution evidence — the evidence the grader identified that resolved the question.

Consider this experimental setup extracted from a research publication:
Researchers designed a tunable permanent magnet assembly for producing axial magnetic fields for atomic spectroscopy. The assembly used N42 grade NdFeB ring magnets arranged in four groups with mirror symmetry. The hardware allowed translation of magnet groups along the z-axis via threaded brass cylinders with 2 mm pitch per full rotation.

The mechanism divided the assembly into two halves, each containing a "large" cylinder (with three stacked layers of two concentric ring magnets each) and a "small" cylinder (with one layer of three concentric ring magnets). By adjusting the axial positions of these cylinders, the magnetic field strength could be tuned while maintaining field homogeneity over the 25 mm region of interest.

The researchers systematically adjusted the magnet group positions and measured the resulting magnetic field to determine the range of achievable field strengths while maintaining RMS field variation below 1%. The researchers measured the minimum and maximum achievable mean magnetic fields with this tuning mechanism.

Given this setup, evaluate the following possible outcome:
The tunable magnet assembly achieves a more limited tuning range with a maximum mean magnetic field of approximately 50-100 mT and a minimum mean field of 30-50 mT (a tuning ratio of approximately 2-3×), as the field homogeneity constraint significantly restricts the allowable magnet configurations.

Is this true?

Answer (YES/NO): NO